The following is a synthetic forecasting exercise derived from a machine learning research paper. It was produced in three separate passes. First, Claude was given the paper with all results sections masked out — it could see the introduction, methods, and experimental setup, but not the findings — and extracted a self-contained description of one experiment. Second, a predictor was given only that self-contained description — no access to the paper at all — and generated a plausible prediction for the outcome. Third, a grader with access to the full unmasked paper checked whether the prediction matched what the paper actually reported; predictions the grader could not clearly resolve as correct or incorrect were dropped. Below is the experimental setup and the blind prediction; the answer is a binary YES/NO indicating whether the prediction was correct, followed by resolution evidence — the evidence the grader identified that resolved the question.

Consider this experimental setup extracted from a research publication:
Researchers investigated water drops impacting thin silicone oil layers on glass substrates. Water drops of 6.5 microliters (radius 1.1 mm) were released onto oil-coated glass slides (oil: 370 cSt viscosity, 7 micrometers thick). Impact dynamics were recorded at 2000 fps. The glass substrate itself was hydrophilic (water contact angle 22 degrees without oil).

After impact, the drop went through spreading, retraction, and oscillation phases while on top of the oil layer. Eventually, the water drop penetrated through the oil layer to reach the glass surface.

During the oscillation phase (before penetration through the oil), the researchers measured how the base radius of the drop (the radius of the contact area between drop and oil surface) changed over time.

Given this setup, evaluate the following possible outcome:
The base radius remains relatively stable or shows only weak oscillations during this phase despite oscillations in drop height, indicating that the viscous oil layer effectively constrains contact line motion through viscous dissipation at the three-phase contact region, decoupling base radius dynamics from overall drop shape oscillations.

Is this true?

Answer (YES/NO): NO